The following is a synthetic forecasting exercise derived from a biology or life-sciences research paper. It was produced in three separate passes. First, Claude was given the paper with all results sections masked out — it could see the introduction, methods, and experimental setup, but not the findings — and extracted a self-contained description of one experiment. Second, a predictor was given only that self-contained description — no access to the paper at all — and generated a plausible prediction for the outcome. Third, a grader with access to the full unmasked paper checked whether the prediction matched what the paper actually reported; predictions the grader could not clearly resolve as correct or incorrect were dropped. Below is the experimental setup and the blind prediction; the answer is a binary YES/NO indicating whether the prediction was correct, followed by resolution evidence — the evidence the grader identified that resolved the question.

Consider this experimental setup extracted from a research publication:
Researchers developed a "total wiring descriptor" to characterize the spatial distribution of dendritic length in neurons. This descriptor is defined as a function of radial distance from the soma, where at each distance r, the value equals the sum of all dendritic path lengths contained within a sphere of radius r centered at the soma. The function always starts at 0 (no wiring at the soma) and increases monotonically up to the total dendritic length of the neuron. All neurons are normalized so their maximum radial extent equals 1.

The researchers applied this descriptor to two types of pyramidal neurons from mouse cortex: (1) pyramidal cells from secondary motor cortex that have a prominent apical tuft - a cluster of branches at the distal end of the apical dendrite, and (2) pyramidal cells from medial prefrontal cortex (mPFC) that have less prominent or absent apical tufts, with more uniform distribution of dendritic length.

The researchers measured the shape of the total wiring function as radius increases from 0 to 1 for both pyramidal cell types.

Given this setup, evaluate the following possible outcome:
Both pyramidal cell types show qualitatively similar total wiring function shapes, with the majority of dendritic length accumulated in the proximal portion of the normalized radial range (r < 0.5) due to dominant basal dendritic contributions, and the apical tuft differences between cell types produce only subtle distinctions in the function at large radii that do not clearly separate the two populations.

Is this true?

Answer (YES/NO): NO